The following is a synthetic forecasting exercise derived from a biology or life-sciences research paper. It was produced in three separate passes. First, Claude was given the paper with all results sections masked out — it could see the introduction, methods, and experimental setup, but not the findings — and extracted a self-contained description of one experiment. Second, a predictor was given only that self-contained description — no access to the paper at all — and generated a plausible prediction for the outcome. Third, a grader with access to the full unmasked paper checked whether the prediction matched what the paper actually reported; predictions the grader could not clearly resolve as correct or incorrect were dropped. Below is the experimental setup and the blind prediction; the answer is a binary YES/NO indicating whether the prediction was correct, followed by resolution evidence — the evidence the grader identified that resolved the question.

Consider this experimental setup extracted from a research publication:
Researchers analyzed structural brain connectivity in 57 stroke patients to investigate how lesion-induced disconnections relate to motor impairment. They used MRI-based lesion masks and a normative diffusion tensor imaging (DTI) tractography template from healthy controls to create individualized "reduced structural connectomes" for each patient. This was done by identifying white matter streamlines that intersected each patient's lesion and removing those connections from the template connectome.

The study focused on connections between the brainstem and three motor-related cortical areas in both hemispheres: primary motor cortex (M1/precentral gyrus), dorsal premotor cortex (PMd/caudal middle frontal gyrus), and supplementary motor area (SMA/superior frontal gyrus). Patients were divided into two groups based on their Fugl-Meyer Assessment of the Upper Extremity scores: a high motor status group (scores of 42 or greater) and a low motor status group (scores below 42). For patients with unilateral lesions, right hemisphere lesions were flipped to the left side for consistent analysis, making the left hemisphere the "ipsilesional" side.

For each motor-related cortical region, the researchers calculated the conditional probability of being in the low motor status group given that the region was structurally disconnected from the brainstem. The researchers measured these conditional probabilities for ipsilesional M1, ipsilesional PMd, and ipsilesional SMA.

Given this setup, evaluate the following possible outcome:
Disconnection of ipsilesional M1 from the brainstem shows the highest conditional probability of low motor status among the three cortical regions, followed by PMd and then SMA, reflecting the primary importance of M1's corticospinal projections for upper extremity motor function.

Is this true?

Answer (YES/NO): NO